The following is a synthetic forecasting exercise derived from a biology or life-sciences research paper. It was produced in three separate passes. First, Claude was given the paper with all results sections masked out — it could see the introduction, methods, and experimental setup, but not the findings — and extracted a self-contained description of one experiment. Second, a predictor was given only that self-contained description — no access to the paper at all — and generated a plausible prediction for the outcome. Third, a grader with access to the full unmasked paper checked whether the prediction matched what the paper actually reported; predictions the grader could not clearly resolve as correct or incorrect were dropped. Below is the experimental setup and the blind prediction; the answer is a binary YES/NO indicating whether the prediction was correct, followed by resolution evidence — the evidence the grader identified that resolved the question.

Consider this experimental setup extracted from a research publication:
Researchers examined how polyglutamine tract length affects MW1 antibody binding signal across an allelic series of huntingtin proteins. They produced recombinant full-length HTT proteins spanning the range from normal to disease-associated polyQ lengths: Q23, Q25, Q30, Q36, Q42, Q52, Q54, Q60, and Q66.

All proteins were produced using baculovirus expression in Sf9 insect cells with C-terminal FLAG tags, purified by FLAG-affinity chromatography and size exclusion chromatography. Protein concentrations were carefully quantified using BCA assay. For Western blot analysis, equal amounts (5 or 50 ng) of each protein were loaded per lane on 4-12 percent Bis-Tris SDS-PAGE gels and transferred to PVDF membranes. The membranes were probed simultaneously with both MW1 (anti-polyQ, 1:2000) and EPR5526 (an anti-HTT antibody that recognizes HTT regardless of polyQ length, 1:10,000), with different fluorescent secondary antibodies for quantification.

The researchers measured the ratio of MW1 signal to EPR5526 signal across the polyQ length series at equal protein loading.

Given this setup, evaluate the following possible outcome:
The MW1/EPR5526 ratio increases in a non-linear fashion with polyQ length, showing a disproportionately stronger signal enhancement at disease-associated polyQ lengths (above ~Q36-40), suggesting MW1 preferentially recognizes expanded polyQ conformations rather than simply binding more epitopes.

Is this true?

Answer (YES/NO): NO